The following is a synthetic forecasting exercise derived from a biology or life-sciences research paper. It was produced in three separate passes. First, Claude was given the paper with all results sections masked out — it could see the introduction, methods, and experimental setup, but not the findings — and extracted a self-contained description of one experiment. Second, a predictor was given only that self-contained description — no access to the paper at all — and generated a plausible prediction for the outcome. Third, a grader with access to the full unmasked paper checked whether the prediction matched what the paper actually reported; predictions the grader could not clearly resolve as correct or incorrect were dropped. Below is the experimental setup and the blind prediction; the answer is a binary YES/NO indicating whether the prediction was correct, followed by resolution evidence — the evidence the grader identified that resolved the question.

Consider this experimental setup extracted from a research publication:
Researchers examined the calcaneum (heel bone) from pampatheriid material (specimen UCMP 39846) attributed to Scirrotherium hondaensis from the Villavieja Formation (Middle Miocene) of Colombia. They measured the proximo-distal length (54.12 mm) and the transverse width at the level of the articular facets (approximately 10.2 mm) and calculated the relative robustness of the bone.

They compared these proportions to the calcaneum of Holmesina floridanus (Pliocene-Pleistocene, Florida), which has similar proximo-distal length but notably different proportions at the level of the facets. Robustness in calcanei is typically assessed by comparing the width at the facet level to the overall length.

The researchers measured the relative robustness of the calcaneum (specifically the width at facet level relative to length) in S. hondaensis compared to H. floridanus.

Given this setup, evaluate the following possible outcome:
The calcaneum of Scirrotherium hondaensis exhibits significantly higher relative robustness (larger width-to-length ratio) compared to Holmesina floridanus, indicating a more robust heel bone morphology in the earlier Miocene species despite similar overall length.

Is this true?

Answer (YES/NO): NO